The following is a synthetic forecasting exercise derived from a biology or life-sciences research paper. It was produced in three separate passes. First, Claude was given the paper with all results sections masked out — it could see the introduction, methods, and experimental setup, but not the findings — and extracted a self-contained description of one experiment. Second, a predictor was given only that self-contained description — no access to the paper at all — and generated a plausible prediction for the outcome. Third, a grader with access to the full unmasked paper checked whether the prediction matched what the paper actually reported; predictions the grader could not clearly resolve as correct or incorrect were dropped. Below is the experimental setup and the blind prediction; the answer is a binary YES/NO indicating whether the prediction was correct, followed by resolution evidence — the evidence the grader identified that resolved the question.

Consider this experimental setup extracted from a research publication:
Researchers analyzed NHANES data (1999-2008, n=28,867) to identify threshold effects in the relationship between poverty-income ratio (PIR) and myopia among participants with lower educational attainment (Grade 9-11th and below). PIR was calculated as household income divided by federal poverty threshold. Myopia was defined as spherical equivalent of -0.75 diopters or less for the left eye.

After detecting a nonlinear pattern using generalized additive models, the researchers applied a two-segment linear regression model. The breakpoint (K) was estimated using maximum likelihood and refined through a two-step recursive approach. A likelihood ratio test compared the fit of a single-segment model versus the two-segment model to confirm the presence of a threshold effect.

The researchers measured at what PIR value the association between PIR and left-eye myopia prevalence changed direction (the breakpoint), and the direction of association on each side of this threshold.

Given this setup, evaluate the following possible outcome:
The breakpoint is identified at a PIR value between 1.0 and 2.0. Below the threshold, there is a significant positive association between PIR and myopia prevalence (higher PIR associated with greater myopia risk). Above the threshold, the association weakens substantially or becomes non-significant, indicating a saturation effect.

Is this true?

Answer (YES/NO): NO